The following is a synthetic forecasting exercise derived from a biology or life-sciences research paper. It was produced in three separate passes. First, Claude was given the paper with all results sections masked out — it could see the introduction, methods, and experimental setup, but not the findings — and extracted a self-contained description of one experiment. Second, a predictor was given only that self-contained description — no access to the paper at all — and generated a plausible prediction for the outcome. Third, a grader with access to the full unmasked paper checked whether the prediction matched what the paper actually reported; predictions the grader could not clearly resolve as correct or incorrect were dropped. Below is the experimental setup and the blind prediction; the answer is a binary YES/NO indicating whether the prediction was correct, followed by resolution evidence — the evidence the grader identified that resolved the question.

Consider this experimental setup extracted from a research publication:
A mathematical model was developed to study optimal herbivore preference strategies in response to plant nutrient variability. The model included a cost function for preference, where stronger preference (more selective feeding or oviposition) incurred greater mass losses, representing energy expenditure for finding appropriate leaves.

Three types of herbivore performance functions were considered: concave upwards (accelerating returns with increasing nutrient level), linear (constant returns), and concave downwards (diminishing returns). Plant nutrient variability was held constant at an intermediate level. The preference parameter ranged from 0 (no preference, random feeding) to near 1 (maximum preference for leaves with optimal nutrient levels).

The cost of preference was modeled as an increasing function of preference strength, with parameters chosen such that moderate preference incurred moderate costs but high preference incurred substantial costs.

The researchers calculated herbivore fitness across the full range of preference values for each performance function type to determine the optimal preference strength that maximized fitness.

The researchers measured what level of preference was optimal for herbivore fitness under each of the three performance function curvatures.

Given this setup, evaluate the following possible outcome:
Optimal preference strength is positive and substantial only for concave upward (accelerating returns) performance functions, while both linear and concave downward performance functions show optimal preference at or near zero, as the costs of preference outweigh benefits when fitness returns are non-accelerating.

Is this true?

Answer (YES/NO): NO